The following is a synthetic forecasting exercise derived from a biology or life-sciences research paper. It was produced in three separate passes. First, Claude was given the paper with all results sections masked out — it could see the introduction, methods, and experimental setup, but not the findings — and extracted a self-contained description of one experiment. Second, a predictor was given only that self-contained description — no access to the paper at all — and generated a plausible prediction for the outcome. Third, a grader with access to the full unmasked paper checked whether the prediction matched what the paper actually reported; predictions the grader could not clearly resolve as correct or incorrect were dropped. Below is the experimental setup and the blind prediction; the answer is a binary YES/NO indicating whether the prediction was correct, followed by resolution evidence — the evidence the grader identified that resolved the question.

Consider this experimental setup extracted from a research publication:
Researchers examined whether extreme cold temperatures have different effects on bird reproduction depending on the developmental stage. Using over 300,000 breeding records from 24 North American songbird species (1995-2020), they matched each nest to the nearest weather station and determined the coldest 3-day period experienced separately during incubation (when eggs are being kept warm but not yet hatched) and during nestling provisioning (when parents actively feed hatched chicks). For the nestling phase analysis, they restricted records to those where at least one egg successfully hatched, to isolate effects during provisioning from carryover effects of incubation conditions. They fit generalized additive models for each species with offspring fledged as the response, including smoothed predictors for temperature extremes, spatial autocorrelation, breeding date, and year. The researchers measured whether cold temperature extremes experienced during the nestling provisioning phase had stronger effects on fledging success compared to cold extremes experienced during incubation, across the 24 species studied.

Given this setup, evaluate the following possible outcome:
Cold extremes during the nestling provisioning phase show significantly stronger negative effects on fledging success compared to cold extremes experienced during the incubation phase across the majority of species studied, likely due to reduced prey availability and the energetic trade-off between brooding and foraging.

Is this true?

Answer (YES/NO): NO